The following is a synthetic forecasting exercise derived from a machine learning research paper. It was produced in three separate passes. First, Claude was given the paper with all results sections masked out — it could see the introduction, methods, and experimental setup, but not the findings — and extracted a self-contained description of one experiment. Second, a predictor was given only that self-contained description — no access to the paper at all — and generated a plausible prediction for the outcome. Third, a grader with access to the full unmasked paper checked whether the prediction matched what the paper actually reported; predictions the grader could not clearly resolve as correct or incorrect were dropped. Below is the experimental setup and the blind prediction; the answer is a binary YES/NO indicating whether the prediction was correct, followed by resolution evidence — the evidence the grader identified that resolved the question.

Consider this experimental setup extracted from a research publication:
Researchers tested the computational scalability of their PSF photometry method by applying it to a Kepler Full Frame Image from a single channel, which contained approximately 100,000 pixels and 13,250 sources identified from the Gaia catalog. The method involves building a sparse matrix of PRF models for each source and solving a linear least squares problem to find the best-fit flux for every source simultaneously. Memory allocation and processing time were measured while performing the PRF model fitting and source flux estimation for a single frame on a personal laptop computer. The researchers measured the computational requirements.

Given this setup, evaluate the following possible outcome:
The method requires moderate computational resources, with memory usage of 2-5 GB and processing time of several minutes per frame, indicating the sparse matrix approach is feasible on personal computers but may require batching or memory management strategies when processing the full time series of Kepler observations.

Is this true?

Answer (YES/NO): NO